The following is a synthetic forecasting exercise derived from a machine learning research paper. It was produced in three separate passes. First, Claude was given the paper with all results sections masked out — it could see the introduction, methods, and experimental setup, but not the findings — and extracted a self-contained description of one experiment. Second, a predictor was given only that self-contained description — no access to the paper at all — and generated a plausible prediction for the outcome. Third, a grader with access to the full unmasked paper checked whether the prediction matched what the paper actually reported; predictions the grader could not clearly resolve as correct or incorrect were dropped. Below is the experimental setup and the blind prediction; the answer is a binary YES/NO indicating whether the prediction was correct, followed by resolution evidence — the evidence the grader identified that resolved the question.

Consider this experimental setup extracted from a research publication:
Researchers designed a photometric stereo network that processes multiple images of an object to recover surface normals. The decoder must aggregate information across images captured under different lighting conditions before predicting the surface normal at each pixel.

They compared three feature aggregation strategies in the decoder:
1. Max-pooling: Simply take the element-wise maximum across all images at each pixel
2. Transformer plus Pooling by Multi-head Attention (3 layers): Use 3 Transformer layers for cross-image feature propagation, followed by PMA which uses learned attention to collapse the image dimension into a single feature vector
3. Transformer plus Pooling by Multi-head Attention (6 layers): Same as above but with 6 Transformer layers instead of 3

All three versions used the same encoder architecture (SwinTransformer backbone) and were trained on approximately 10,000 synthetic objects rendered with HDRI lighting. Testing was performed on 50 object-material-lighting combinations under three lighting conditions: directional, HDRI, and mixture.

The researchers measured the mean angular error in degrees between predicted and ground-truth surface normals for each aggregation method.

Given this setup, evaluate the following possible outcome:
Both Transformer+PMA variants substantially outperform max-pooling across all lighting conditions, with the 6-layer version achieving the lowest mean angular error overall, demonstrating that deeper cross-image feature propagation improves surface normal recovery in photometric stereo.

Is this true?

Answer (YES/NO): NO